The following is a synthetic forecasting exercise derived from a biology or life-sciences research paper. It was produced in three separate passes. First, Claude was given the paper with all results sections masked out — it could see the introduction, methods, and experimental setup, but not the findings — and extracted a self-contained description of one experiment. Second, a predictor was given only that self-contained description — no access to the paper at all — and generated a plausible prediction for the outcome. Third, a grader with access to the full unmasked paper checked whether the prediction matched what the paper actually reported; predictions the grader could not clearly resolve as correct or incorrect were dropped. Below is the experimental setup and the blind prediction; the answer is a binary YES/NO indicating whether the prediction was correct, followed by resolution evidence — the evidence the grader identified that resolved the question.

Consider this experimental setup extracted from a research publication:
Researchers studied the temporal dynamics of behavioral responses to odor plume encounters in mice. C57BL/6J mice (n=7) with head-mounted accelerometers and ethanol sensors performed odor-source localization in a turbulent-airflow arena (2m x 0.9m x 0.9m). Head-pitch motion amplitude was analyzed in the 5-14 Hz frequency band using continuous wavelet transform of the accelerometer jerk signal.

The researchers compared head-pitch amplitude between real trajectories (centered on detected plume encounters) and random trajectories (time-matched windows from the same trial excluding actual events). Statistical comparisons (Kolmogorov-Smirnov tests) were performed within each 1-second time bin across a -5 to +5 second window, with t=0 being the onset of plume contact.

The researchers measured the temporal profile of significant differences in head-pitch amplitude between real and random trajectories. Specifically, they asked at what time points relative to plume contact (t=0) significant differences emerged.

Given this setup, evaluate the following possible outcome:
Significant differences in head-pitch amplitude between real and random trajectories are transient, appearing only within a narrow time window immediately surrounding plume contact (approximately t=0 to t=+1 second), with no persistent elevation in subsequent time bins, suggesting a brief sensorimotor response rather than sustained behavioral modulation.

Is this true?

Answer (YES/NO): NO